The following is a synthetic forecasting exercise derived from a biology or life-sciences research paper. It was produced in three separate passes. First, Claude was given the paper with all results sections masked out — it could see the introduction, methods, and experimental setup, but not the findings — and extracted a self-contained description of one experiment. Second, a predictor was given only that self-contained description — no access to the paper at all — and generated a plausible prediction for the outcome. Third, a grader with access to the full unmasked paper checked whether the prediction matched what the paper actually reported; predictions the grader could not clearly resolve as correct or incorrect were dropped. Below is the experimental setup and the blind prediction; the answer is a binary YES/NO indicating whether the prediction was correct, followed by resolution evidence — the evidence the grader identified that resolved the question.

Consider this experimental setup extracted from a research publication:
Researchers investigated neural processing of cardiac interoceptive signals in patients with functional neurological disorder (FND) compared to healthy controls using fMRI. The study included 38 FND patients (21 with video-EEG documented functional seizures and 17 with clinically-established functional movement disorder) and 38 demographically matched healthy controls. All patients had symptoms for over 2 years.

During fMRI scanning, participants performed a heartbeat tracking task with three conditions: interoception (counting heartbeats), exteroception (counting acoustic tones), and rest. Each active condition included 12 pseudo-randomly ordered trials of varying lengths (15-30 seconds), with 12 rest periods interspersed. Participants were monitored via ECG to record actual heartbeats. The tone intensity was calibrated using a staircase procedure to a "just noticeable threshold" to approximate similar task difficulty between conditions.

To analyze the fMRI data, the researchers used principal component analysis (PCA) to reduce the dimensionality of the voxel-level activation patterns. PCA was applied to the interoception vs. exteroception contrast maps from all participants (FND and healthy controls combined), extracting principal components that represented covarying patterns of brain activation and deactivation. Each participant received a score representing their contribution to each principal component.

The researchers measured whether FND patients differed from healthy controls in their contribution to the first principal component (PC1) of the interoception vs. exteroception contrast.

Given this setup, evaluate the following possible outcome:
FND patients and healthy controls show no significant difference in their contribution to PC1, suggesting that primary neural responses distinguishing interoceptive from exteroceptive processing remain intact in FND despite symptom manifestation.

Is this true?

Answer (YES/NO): NO